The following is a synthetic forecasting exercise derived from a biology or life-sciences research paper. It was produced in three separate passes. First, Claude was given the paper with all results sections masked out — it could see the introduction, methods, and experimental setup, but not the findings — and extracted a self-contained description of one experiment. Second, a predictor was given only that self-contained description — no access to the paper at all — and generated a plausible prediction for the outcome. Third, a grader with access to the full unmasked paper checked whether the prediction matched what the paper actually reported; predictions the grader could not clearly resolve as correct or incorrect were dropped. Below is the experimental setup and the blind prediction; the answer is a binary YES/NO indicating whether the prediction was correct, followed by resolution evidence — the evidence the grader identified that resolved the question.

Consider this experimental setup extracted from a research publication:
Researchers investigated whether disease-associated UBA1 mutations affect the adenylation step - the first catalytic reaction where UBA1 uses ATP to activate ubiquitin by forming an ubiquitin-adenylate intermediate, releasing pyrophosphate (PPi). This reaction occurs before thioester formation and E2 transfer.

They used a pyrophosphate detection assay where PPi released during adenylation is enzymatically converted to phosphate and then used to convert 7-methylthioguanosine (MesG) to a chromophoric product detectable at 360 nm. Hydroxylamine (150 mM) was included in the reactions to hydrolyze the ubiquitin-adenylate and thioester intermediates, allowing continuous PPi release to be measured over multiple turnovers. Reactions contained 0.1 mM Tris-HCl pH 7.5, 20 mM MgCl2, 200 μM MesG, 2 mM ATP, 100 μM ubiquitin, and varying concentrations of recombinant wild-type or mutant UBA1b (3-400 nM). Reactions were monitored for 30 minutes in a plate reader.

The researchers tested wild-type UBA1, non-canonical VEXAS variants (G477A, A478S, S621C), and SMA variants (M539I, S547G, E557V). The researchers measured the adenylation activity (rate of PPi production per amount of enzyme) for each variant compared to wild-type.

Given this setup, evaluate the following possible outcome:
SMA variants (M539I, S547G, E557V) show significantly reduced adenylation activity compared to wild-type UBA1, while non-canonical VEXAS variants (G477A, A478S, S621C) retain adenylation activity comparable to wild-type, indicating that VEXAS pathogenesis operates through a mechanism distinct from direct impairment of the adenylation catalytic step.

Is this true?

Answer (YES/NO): NO